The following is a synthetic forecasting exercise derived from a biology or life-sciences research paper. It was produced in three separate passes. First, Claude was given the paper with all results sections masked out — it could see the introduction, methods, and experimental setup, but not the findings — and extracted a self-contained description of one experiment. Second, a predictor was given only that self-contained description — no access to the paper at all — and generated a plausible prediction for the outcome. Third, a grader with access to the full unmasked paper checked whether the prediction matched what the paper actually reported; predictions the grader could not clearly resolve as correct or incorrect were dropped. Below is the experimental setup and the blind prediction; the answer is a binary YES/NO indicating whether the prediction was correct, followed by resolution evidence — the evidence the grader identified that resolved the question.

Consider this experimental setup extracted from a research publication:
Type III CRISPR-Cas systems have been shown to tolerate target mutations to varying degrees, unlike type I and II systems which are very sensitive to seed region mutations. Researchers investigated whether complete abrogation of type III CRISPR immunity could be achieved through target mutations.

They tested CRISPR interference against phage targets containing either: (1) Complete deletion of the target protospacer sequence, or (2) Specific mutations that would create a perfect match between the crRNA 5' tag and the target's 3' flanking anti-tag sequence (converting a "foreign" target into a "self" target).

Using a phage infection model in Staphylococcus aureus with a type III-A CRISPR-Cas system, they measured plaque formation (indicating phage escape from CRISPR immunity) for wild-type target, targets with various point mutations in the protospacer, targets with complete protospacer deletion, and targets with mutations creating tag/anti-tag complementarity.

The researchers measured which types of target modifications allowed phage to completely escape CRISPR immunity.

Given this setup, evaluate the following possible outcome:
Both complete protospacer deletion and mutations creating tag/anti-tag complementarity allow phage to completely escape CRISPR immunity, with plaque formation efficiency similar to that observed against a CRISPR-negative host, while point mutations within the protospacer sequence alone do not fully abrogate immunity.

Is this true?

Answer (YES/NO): YES